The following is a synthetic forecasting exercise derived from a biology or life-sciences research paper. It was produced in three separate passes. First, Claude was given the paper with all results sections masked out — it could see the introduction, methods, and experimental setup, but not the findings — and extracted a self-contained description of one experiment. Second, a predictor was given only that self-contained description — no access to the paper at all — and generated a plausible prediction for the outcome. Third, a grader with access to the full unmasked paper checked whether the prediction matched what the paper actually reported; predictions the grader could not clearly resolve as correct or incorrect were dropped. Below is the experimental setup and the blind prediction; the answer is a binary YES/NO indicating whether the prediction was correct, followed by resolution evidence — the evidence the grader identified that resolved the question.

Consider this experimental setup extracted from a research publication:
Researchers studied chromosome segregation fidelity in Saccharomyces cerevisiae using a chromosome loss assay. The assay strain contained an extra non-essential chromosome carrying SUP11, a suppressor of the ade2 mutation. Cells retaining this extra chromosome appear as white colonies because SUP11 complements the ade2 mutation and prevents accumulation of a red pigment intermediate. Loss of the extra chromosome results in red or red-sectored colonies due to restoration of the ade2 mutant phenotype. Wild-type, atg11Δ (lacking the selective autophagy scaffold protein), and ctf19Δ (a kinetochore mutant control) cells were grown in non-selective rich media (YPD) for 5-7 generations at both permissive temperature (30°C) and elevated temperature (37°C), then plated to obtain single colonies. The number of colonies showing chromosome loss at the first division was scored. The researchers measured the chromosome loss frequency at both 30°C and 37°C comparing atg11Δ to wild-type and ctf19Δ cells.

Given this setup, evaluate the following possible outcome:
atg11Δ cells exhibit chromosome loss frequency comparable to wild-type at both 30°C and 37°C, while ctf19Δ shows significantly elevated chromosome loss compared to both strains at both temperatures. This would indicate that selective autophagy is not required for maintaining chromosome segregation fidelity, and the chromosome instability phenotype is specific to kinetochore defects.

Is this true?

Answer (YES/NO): NO